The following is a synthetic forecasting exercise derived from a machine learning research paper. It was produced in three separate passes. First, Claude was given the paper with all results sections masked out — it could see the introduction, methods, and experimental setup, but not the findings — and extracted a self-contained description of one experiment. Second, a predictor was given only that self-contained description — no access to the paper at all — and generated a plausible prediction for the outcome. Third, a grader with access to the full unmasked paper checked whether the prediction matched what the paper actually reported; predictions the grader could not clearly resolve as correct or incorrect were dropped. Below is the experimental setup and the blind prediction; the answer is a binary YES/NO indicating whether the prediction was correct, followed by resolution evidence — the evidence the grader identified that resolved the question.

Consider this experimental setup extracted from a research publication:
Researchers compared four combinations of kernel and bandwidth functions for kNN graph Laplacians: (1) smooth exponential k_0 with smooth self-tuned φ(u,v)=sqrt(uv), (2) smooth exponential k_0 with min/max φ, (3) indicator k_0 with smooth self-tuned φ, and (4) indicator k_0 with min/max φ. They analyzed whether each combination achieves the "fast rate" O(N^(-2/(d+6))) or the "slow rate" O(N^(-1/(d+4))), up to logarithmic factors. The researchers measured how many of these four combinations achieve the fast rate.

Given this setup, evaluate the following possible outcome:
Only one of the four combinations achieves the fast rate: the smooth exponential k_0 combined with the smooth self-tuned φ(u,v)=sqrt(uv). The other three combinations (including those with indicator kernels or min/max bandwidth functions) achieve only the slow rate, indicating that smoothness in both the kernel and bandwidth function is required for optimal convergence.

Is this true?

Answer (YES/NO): YES